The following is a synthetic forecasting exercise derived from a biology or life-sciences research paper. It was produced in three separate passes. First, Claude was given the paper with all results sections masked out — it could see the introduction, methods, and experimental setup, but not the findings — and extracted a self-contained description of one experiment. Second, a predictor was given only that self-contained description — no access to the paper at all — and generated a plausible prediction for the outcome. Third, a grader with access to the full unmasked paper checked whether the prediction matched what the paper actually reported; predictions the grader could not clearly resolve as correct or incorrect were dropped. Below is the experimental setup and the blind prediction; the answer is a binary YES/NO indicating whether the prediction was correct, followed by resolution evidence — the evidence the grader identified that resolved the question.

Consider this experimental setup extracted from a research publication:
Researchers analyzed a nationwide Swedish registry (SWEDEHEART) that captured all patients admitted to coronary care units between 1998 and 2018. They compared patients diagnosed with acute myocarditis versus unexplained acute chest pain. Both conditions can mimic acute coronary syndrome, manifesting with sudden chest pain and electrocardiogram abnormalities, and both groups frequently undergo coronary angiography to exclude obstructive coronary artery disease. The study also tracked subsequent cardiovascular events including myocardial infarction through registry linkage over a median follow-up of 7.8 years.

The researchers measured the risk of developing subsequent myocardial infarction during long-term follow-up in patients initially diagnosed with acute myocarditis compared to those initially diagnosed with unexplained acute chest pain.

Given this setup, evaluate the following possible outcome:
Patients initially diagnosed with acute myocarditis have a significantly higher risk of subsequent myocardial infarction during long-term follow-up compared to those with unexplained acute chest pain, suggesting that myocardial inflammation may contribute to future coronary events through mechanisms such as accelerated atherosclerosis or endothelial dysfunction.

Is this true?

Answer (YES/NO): YES